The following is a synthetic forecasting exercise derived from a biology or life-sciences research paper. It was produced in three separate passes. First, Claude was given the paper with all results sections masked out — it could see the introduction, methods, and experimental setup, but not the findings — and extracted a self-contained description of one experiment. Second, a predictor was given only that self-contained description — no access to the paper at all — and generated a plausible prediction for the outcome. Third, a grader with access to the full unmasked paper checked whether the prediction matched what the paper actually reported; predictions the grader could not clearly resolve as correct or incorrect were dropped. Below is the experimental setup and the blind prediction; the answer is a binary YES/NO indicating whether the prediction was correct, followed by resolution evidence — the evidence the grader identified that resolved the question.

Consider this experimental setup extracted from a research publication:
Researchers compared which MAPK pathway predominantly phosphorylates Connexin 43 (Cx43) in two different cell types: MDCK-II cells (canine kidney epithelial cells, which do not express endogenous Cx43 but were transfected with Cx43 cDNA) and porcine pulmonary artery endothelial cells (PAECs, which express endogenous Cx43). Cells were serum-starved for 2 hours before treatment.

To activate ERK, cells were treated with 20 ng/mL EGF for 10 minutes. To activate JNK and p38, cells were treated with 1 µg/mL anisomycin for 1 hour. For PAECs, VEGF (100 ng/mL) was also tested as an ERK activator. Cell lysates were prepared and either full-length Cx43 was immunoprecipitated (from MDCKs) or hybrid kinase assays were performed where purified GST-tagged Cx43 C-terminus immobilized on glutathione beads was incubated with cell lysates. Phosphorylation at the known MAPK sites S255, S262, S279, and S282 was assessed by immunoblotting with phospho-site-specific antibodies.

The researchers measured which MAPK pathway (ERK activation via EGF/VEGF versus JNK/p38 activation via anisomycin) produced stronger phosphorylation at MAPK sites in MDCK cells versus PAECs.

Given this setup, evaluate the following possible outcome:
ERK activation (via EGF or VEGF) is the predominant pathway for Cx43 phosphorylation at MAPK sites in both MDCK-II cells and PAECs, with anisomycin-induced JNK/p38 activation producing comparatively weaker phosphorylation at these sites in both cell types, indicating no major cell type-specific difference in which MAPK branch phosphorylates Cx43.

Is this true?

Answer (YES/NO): NO